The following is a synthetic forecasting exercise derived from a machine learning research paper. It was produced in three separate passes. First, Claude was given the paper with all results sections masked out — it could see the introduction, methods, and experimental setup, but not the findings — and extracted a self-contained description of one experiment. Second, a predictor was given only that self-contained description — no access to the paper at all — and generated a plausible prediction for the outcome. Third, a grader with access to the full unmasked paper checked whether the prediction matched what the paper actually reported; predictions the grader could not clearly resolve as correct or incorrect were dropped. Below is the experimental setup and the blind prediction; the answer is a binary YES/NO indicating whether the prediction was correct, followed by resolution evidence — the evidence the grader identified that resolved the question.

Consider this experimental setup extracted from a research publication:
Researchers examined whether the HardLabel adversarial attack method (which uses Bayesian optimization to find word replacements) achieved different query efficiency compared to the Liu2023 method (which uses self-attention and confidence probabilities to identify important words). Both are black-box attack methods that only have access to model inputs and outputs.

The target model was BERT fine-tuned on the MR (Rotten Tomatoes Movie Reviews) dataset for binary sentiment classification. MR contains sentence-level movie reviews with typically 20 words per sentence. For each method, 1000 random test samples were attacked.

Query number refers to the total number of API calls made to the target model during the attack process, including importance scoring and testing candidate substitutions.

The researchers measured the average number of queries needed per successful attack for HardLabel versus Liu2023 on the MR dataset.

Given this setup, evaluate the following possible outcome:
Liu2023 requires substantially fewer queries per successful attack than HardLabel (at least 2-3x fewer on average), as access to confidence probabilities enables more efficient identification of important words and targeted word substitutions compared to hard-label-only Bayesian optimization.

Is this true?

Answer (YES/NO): NO